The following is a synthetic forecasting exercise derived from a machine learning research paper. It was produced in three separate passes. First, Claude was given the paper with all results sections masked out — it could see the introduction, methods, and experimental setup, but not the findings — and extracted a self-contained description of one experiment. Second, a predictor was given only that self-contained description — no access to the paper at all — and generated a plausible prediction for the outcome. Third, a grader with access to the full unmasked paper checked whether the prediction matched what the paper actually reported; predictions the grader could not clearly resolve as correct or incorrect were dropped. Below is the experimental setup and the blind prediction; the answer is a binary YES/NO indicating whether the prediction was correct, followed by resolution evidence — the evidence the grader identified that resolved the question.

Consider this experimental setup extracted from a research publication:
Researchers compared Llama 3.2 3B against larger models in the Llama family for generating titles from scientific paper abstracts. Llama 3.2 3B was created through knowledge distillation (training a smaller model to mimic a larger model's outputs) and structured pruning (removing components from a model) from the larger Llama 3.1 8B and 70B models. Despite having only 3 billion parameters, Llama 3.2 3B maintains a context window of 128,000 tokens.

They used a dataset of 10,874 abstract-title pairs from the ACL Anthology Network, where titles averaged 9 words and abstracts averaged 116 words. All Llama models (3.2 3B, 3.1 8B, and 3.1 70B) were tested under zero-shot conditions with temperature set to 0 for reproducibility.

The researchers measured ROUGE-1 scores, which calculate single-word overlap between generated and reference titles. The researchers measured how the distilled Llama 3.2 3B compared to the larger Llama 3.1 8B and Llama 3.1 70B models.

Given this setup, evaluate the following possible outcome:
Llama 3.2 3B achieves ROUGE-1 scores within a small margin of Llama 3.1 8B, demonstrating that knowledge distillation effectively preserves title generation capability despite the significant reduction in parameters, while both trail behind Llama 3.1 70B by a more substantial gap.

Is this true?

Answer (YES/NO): NO